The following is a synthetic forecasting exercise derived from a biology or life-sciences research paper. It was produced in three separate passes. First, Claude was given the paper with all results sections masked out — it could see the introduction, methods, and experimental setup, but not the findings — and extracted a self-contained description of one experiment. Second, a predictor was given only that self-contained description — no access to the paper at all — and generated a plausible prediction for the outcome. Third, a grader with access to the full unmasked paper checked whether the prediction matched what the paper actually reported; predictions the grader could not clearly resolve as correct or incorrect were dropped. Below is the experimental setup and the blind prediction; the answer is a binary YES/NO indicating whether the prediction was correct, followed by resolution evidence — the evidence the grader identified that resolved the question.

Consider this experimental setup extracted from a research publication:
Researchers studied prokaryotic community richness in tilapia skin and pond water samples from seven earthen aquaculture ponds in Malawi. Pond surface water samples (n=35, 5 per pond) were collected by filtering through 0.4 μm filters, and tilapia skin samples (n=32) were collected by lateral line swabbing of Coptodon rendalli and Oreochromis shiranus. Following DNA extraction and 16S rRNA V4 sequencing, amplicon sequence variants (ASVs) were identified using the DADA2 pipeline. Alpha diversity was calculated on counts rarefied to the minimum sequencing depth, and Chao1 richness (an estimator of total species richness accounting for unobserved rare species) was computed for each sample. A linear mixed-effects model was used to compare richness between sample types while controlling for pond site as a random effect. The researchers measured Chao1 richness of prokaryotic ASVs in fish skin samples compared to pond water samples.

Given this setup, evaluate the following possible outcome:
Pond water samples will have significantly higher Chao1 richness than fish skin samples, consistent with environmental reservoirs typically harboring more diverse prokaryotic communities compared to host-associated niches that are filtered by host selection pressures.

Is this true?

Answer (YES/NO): YES